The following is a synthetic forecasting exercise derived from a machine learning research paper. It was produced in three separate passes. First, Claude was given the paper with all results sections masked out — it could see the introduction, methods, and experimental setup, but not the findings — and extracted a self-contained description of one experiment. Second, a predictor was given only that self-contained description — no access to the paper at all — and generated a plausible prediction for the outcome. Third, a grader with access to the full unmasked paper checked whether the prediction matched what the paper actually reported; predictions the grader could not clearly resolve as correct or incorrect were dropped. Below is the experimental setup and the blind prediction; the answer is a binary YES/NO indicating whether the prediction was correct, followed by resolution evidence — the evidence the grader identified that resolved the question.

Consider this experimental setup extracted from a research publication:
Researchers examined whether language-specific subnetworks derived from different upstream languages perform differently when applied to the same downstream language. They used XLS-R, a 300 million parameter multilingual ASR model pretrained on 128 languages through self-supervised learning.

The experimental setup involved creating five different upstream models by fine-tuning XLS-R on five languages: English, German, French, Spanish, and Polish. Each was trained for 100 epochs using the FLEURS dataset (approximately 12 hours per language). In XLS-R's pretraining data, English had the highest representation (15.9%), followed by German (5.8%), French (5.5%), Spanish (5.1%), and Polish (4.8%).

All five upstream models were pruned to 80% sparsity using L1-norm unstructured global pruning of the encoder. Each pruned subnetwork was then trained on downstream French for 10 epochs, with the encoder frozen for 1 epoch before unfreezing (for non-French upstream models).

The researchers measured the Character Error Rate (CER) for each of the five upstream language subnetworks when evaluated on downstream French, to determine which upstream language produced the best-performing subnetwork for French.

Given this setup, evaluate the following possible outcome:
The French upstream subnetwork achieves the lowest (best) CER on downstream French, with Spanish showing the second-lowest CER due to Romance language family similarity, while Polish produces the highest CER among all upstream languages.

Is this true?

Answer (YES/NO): NO